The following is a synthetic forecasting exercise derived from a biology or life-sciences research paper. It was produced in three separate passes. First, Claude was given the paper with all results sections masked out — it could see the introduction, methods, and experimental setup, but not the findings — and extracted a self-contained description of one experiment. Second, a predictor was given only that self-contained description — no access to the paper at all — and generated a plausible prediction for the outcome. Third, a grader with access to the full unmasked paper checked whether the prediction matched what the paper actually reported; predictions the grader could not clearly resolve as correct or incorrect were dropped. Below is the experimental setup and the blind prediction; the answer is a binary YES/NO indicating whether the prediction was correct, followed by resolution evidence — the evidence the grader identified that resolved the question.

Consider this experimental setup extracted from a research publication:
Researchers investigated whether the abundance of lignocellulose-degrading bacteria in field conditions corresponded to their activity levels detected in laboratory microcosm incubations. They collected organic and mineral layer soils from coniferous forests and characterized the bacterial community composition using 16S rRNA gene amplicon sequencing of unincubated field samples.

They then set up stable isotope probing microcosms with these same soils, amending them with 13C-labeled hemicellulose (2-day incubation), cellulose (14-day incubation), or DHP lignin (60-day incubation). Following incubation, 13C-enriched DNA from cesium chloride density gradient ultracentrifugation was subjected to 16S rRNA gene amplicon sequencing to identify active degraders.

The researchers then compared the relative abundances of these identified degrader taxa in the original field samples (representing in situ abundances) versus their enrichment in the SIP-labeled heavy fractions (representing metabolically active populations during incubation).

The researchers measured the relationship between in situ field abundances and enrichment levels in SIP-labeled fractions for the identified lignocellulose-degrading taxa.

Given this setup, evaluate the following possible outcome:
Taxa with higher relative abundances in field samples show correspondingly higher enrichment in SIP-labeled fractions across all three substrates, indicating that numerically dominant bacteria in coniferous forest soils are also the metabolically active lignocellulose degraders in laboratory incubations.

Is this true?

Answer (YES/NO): NO